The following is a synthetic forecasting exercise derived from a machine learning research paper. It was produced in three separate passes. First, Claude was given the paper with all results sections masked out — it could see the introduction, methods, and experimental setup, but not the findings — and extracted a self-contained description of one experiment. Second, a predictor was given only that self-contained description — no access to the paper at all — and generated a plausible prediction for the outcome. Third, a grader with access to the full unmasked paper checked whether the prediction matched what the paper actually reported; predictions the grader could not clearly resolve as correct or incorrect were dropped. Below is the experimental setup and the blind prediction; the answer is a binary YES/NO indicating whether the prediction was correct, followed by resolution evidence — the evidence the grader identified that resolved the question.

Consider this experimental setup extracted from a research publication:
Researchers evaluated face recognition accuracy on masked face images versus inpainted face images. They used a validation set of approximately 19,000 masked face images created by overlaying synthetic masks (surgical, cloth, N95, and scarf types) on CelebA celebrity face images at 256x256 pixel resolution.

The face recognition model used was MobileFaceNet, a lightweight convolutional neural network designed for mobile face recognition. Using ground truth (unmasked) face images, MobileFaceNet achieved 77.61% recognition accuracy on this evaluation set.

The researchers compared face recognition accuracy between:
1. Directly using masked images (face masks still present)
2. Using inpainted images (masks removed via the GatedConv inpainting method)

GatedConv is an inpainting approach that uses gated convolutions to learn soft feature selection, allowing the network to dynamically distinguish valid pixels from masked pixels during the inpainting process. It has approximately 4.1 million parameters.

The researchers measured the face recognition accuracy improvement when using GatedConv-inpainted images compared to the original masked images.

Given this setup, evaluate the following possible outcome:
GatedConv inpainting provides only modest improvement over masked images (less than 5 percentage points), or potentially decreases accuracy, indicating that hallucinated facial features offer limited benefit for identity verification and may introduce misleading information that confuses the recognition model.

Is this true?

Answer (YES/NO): YES